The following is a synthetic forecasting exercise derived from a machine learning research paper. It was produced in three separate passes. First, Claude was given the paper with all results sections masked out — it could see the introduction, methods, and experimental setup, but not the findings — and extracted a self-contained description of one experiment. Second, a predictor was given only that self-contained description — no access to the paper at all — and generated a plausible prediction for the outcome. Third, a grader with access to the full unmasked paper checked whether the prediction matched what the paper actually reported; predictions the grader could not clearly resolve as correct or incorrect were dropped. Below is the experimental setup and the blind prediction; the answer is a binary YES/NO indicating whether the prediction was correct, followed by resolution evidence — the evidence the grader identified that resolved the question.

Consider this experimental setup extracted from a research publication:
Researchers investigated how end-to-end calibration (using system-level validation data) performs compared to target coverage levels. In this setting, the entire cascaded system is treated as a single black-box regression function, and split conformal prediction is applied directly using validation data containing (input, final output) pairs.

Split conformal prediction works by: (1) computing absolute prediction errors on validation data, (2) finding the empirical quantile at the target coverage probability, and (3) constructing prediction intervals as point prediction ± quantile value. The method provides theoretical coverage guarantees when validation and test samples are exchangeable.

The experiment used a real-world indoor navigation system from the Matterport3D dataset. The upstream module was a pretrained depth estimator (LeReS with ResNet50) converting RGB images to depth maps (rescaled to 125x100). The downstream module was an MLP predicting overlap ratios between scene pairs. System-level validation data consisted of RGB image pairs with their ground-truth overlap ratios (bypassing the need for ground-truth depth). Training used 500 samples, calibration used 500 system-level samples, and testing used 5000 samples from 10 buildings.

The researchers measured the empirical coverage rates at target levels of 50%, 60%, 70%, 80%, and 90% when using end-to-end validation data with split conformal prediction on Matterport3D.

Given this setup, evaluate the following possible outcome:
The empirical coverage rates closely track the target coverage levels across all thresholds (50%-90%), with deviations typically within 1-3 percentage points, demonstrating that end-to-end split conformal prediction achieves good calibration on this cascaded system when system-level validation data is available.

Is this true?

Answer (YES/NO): YES